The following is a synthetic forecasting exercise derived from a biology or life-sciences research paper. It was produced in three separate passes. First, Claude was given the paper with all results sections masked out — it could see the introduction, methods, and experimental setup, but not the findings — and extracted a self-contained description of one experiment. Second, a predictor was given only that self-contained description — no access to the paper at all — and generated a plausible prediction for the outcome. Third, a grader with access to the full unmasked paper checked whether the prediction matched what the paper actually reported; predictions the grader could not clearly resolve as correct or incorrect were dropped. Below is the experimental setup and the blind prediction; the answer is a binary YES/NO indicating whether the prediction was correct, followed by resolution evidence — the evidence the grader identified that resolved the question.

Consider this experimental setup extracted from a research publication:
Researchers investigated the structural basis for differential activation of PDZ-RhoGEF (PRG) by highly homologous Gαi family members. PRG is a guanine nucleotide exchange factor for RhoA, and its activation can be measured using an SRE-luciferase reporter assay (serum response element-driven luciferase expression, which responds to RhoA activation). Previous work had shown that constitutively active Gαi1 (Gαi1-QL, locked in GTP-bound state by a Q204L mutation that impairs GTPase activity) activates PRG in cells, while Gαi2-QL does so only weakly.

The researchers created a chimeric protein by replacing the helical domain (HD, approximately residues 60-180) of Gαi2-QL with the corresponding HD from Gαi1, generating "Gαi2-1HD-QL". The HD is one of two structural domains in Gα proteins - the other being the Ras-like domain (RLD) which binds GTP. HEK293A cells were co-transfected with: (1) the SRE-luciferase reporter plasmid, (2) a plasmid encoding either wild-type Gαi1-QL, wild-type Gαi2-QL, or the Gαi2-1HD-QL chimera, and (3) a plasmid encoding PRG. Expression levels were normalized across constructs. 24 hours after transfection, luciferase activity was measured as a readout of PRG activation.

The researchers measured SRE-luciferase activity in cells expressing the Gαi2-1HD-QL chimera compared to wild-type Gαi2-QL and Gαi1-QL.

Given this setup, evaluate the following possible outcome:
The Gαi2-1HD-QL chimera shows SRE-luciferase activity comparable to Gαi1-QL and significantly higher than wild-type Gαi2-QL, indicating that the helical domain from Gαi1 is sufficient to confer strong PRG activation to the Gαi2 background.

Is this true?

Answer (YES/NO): YES